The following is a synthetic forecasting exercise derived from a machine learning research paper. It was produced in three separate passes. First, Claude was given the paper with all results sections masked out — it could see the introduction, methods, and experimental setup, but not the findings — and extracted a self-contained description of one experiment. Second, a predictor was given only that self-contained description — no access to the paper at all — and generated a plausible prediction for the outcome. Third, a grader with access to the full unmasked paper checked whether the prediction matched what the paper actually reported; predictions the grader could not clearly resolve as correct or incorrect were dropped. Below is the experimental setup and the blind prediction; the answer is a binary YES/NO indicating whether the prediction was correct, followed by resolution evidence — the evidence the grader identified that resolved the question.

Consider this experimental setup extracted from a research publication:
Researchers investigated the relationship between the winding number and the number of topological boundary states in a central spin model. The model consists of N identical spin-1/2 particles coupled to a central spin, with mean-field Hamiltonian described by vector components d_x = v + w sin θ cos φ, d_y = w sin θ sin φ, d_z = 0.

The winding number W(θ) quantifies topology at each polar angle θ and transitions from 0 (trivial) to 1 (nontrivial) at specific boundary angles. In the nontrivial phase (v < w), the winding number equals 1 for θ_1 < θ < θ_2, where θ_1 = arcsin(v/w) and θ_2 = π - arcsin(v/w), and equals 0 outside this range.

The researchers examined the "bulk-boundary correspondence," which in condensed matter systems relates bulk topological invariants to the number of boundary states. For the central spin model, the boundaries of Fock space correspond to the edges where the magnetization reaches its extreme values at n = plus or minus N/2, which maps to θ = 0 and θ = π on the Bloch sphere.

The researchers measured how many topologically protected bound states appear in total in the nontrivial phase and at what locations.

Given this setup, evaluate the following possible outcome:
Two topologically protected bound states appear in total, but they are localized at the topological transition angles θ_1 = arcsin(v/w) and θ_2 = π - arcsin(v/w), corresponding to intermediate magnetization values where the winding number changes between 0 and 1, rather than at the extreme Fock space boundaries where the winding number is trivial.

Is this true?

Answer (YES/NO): YES